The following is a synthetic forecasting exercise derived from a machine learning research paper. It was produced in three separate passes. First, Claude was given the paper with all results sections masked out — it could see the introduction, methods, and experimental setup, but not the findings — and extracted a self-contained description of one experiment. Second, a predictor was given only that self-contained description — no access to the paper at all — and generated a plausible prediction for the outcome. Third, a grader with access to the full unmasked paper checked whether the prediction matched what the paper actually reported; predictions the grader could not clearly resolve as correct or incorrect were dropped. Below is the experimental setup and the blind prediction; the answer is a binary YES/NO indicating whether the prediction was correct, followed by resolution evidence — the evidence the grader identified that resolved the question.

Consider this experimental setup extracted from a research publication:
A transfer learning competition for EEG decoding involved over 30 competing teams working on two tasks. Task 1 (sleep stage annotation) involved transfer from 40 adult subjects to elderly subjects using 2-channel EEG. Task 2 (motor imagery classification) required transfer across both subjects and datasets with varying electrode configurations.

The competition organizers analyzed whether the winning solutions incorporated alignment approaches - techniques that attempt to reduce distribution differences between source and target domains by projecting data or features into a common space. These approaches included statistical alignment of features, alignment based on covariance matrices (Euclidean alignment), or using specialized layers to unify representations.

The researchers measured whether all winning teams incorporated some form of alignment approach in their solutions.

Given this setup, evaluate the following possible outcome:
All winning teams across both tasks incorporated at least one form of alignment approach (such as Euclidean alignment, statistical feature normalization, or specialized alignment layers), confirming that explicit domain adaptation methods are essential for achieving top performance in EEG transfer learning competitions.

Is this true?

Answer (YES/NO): YES